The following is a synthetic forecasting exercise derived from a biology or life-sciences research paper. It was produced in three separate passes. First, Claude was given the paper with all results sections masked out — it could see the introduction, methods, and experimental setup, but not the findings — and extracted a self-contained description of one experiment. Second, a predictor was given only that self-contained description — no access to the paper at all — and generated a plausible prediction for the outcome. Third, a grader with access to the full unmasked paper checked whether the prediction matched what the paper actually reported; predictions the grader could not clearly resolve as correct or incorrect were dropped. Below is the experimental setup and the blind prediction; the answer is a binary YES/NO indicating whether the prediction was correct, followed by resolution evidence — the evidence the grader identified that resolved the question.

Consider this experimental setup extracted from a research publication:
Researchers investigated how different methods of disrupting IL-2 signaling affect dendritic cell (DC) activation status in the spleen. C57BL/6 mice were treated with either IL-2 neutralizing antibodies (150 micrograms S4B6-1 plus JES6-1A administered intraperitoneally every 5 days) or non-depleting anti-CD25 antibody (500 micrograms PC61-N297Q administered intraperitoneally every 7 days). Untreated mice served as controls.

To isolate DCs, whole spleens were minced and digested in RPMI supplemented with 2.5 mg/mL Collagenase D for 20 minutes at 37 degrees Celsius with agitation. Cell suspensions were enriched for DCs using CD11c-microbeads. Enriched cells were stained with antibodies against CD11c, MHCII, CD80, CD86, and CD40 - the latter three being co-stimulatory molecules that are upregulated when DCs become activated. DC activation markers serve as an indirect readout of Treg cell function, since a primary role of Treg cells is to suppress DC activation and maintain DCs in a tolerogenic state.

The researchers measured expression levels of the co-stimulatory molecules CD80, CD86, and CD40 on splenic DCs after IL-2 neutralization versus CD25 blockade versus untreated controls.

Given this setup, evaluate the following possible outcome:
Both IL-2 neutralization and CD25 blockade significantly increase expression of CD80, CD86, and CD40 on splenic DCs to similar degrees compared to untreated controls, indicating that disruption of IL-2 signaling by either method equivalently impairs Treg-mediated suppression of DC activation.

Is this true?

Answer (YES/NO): NO